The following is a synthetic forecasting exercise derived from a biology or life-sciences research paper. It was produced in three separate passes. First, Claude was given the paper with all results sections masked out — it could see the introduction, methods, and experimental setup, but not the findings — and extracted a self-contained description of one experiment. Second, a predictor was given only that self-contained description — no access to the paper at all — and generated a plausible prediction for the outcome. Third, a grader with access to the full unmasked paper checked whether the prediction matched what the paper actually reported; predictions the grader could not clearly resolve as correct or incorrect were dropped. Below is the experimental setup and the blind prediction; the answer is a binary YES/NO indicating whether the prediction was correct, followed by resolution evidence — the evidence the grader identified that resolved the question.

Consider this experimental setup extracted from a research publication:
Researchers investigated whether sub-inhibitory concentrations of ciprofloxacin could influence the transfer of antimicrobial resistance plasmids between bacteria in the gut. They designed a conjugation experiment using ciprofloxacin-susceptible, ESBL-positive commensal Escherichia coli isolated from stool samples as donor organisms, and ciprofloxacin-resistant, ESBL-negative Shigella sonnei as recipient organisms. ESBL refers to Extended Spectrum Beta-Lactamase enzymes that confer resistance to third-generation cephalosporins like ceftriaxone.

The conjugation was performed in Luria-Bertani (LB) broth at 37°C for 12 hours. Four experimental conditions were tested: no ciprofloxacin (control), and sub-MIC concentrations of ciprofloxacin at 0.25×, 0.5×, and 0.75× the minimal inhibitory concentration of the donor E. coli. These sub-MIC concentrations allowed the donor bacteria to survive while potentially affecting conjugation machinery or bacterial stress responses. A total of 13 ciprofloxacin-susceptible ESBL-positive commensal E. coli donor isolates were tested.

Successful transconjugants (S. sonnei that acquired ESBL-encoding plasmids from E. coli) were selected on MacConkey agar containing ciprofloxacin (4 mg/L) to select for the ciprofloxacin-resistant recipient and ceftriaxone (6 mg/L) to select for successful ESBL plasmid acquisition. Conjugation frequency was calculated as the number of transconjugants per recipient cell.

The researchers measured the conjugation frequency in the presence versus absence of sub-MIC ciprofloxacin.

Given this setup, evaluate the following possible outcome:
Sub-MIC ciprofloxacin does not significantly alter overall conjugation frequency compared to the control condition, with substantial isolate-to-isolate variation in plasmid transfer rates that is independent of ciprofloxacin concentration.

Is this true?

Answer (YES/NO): NO